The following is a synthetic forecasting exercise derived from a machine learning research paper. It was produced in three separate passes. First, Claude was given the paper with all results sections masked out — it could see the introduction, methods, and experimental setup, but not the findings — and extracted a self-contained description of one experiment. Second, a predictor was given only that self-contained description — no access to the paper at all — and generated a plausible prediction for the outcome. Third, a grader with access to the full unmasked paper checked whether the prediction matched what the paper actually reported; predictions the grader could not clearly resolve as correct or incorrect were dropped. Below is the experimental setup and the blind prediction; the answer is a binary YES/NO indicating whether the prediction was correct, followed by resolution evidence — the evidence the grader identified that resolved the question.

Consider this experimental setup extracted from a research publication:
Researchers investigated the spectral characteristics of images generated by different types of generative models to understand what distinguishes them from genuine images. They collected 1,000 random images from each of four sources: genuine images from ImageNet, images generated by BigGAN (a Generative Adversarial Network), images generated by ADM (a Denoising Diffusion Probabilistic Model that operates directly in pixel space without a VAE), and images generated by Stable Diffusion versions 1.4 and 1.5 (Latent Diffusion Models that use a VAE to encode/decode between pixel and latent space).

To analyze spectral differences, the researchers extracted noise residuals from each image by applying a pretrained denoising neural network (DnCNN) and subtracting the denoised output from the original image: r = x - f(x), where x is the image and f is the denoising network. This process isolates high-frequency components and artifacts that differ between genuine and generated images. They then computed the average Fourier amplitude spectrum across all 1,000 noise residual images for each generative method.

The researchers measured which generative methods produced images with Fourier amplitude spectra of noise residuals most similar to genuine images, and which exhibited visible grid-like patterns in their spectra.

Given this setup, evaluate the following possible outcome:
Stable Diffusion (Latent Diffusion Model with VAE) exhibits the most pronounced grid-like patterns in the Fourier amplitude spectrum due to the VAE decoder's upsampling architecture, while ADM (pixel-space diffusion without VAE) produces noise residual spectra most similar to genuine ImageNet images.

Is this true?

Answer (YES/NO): NO